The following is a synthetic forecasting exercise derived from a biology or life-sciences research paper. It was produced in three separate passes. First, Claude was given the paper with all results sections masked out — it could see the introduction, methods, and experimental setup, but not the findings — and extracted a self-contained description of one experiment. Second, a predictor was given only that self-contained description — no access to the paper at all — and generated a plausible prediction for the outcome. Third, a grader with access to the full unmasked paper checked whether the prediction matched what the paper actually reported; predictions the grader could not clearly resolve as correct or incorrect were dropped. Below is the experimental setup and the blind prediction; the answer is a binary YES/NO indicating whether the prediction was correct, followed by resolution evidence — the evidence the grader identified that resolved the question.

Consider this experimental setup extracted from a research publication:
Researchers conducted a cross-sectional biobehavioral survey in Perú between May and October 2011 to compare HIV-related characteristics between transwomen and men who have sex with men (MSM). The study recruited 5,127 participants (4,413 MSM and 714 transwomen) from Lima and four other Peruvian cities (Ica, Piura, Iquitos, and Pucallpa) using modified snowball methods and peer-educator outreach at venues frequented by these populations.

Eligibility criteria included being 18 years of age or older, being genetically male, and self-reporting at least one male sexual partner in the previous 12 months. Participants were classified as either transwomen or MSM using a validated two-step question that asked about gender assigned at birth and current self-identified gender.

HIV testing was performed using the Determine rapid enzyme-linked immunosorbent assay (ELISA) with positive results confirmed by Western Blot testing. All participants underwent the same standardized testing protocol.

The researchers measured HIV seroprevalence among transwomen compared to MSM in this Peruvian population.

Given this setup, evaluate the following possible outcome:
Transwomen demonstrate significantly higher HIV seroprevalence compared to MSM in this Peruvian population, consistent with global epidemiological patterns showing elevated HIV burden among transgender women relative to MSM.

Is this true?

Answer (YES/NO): YES